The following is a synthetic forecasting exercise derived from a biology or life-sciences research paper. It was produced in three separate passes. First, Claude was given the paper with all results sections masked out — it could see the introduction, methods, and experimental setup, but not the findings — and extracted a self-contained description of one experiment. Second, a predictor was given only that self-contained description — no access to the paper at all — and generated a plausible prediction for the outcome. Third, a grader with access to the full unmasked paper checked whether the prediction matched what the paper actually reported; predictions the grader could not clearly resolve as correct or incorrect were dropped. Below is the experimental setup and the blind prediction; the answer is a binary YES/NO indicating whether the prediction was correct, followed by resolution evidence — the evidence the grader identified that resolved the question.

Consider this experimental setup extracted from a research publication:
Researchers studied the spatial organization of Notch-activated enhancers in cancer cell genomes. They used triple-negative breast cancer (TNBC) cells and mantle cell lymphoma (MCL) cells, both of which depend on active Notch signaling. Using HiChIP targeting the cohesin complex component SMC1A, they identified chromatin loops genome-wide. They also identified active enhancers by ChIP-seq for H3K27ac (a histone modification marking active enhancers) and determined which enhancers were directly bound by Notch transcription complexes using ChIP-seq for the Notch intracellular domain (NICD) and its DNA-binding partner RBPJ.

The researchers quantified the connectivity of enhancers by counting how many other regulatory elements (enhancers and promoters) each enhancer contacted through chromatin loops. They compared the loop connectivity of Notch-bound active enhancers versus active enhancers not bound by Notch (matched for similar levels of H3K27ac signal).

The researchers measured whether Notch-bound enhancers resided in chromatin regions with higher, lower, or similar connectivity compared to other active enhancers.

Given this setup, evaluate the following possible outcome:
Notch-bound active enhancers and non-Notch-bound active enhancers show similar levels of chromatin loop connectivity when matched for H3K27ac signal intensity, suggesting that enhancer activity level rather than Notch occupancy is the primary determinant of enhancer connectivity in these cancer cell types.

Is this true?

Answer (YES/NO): NO